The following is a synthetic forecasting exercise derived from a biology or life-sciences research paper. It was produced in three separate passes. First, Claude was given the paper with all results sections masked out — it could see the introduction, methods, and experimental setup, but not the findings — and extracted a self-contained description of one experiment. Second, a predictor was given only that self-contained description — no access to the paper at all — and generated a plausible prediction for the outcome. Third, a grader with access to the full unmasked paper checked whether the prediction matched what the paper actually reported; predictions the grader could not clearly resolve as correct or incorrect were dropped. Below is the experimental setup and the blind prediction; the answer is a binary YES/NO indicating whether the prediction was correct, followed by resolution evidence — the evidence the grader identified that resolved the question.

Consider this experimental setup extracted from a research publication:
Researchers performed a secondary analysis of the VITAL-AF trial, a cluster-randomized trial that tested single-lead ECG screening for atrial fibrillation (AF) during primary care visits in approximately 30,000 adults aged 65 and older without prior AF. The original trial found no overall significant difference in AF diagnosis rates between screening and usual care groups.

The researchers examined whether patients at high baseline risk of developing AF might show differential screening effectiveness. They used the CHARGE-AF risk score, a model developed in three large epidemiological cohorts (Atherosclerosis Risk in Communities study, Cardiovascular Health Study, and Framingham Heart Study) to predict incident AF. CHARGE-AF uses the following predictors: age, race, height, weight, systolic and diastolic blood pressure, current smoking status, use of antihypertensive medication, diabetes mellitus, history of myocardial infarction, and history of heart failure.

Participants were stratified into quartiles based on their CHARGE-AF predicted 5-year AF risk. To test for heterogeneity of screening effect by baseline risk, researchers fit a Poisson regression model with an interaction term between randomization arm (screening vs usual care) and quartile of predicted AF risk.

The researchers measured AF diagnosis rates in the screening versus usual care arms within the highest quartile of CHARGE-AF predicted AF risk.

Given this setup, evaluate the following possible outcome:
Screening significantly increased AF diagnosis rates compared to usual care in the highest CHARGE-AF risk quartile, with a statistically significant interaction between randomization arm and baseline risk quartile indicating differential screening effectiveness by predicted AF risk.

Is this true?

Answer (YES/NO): NO